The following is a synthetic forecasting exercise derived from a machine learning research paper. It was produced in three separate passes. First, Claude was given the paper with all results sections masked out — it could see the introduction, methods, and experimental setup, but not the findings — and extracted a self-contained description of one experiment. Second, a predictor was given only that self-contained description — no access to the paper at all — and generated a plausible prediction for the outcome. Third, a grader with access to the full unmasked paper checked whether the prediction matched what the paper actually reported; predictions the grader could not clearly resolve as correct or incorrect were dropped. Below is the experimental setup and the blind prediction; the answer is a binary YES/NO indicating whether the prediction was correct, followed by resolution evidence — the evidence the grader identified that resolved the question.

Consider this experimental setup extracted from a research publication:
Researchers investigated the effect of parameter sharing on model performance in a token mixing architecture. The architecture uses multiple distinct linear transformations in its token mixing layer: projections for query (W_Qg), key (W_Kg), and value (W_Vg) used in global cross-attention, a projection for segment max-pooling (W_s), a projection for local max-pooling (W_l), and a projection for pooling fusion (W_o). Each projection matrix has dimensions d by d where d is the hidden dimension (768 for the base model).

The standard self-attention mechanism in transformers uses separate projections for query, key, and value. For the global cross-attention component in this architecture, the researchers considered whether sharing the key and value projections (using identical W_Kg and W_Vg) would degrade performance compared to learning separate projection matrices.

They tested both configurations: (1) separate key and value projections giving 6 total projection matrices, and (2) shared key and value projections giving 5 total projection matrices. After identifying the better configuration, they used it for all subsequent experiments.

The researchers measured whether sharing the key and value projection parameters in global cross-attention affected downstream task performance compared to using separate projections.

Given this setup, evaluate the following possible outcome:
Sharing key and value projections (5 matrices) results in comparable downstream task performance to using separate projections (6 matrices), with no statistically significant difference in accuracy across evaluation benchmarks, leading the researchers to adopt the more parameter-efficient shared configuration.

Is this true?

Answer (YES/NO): YES